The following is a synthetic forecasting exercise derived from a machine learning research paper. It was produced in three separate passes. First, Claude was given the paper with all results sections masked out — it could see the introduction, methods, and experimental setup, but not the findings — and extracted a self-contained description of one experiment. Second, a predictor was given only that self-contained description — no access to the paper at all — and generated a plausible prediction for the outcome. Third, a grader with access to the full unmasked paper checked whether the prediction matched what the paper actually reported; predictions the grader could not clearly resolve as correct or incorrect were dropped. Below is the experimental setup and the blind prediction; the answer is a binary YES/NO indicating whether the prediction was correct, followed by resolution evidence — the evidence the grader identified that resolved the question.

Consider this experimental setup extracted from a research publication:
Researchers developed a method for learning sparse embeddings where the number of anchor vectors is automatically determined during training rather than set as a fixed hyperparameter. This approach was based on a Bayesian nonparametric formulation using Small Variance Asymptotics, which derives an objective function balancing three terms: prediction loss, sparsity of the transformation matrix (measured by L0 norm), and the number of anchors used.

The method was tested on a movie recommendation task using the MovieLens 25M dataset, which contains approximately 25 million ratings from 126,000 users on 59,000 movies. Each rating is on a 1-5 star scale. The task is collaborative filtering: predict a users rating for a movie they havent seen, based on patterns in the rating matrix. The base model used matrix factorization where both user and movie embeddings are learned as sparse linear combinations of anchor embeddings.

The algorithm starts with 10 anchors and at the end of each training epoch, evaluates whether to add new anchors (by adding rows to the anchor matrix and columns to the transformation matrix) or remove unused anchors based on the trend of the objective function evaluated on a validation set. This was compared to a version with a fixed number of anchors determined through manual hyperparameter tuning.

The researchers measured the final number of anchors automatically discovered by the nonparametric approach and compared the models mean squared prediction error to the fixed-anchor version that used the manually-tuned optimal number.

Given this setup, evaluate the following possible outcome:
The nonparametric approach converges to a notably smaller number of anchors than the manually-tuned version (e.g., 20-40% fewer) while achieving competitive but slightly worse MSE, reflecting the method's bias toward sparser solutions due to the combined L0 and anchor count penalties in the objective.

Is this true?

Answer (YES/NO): NO